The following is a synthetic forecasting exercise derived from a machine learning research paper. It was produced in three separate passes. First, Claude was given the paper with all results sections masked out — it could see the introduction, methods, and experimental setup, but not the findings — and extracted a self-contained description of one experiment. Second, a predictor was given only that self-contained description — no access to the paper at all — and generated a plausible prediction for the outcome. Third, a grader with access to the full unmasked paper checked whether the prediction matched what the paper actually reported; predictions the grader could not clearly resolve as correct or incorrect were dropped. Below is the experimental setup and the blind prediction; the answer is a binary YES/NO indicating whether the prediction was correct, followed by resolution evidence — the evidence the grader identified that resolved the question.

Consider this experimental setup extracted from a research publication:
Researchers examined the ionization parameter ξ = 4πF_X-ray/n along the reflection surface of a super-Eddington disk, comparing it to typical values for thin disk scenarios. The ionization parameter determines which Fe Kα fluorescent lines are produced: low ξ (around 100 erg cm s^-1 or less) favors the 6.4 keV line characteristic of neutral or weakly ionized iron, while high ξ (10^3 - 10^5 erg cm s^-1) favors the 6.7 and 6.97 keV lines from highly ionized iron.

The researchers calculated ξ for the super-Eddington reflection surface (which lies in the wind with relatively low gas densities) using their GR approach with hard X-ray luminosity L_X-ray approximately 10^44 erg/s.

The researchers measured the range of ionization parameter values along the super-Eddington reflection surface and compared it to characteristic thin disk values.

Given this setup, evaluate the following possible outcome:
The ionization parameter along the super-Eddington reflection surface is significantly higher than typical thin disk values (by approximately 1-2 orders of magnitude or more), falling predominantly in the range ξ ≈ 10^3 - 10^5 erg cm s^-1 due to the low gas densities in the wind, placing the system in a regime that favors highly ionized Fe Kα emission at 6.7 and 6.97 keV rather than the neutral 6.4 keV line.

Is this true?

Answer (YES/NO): YES